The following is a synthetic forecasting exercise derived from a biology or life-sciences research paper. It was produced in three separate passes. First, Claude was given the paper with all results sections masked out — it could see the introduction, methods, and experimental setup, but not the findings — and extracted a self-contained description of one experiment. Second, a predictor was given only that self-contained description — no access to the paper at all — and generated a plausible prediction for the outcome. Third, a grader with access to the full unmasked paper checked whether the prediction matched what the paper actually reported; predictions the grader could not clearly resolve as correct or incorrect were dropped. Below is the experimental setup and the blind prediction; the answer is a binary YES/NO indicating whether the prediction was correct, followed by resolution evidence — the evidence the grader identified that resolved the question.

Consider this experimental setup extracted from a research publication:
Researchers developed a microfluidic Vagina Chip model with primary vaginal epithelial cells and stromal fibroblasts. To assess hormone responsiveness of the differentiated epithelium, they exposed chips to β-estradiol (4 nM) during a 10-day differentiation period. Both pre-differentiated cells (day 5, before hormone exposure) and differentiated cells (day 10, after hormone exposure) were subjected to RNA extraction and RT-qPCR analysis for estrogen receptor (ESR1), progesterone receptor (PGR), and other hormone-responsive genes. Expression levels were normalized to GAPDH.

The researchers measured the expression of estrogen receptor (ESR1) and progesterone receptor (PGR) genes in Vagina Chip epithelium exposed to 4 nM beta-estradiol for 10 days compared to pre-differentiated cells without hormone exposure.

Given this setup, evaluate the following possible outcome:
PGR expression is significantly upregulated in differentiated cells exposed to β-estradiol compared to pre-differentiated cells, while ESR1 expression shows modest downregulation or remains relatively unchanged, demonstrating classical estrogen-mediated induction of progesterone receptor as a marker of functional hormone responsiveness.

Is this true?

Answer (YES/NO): NO